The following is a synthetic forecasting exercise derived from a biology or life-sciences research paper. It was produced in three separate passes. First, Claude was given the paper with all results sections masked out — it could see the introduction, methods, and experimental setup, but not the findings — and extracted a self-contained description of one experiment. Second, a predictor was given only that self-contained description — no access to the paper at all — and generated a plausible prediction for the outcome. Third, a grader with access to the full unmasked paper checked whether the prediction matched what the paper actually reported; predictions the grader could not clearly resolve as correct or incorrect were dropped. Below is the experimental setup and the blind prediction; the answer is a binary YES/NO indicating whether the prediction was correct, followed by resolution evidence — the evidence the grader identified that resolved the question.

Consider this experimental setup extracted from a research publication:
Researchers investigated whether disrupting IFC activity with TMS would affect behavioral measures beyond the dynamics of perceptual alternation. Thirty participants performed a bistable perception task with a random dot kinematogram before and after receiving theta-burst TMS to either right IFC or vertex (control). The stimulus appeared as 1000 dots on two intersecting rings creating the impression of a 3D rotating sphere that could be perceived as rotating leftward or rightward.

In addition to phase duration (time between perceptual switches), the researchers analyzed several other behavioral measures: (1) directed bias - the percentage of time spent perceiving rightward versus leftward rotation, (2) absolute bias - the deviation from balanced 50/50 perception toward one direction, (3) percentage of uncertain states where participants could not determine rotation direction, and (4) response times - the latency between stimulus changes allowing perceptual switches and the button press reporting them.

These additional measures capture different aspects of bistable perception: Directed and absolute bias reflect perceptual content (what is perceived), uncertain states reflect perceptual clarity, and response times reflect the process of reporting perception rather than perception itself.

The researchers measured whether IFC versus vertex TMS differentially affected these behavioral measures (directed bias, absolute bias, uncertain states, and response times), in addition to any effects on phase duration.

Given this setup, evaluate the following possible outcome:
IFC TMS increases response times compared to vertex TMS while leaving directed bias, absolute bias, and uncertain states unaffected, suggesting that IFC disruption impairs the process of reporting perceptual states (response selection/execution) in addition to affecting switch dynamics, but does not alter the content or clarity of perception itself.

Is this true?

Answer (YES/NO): NO